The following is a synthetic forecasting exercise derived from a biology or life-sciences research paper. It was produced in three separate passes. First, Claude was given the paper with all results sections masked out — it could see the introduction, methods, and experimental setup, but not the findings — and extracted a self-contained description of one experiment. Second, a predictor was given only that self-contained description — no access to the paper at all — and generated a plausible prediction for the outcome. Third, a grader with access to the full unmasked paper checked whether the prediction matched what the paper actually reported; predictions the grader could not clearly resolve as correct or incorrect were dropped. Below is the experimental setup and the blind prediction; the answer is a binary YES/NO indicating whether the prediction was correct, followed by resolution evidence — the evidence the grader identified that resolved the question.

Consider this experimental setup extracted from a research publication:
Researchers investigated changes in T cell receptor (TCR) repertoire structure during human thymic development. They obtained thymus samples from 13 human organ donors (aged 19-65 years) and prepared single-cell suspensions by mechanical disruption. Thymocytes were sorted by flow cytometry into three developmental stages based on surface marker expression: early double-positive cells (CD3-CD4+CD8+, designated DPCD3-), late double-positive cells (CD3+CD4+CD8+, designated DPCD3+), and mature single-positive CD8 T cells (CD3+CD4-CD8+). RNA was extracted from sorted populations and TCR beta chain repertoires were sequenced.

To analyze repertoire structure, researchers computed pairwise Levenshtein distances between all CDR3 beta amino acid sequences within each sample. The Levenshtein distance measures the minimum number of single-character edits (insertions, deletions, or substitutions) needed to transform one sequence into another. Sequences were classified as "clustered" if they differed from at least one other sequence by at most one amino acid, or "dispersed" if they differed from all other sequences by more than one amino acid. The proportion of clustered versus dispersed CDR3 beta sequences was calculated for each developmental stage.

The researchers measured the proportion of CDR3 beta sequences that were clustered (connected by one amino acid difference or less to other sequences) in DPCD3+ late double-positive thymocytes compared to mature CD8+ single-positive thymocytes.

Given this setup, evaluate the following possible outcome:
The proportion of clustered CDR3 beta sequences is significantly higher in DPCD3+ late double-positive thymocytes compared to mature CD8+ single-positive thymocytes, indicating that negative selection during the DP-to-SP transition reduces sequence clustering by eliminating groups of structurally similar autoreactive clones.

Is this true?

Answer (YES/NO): NO